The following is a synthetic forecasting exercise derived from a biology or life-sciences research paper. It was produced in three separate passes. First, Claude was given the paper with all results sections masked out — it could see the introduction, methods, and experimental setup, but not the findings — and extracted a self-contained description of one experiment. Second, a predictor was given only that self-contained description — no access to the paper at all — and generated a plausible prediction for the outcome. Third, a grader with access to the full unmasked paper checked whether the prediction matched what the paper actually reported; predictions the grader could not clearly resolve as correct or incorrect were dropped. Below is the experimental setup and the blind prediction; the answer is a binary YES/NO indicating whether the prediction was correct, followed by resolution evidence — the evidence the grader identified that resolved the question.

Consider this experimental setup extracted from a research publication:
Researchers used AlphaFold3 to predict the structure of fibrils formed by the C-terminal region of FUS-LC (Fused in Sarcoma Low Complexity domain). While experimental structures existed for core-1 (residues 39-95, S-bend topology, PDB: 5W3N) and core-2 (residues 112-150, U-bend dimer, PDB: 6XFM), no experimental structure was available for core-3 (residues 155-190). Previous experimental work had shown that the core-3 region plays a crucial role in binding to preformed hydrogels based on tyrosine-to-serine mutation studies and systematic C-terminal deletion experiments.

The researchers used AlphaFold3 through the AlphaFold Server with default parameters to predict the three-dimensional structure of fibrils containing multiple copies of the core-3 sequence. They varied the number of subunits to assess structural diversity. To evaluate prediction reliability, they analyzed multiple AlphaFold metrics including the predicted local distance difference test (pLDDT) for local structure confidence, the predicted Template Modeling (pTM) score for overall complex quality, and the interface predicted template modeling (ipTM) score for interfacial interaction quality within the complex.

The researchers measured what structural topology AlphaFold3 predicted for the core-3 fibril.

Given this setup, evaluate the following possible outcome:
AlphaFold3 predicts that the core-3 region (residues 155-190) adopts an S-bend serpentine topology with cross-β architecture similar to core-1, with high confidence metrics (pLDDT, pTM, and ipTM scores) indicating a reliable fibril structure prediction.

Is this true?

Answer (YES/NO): YES